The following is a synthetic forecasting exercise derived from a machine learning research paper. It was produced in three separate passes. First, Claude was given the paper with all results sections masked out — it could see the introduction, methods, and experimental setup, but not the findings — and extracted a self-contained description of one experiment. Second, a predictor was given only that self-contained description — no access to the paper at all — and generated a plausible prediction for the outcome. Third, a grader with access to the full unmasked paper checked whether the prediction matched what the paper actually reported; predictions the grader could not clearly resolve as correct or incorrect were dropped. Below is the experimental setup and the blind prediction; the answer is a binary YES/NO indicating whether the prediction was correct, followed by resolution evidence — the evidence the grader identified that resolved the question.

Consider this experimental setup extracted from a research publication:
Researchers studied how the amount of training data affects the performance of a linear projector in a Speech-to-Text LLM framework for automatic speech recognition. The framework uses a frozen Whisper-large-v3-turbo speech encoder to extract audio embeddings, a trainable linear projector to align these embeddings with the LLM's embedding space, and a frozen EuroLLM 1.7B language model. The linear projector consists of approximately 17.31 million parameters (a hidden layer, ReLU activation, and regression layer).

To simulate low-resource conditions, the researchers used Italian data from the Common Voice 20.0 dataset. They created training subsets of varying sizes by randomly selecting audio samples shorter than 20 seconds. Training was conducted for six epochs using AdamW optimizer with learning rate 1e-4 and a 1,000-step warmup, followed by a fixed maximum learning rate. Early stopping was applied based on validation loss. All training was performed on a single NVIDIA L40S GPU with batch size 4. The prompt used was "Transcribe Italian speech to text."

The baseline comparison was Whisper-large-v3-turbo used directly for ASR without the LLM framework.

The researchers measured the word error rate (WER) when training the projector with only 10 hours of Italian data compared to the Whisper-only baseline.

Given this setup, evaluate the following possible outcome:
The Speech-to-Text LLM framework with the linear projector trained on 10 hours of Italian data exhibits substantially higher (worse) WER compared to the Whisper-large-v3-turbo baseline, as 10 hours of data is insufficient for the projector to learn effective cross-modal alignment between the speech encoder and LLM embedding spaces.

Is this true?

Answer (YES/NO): YES